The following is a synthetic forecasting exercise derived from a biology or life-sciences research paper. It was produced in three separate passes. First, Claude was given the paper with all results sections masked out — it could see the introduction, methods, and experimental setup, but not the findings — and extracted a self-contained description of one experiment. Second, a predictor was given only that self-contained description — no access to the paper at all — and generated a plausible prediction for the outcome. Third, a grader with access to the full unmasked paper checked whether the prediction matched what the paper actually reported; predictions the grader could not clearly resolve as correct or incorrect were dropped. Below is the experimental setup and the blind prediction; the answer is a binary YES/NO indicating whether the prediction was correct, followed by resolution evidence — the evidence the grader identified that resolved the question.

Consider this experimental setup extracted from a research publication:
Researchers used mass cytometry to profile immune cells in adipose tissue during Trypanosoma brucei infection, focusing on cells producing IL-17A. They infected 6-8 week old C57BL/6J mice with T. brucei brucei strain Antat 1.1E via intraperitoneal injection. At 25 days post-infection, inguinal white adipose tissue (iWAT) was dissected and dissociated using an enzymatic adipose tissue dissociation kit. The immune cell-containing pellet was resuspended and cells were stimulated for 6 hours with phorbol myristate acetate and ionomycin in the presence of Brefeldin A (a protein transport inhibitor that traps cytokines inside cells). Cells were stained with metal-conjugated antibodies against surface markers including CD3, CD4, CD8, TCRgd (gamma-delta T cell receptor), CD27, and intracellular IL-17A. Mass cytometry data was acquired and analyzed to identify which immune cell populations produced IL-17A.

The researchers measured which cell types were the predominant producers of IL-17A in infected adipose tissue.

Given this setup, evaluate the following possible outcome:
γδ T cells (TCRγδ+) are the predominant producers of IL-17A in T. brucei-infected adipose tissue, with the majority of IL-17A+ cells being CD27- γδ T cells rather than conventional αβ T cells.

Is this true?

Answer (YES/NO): NO